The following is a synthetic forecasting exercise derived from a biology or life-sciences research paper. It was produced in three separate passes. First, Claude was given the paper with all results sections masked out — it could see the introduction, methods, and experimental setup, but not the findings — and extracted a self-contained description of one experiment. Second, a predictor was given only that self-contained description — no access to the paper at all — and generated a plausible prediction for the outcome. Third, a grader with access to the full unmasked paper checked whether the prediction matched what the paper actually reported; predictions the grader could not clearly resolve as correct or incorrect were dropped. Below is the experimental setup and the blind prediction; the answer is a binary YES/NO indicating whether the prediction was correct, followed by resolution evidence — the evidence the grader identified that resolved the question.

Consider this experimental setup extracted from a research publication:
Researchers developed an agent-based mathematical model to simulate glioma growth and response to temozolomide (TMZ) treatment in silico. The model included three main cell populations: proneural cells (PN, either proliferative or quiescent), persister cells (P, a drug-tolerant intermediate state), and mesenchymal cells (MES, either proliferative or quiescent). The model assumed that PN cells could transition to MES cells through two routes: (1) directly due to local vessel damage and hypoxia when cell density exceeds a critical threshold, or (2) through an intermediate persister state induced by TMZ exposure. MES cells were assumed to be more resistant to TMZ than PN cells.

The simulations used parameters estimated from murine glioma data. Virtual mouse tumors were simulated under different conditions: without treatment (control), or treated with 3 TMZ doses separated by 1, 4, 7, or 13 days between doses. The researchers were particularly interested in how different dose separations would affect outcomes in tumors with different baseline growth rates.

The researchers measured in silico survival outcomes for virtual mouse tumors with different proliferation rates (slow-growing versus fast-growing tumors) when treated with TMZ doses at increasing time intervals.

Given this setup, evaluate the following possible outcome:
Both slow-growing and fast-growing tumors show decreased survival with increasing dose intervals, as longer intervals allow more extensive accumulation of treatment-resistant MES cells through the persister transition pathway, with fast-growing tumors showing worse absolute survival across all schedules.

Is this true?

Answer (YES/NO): NO